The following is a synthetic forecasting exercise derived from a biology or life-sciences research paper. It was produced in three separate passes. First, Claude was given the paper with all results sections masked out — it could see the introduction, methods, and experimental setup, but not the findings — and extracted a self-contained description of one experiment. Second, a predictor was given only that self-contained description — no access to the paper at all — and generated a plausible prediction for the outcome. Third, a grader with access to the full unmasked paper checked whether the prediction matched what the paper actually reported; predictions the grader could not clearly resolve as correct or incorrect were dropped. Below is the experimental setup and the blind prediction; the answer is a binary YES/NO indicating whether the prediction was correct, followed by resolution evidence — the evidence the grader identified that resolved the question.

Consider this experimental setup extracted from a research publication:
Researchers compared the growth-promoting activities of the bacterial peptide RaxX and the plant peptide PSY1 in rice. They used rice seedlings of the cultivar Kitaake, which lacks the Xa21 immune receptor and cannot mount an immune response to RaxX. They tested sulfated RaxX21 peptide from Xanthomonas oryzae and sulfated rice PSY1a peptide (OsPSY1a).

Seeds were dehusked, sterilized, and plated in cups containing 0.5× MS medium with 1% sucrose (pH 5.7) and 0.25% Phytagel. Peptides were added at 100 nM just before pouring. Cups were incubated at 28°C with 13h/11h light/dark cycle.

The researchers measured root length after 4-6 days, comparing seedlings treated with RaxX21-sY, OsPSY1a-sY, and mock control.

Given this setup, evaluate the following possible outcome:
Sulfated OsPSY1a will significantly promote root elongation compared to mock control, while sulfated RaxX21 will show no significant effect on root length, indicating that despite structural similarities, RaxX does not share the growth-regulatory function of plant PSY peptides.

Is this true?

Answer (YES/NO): NO